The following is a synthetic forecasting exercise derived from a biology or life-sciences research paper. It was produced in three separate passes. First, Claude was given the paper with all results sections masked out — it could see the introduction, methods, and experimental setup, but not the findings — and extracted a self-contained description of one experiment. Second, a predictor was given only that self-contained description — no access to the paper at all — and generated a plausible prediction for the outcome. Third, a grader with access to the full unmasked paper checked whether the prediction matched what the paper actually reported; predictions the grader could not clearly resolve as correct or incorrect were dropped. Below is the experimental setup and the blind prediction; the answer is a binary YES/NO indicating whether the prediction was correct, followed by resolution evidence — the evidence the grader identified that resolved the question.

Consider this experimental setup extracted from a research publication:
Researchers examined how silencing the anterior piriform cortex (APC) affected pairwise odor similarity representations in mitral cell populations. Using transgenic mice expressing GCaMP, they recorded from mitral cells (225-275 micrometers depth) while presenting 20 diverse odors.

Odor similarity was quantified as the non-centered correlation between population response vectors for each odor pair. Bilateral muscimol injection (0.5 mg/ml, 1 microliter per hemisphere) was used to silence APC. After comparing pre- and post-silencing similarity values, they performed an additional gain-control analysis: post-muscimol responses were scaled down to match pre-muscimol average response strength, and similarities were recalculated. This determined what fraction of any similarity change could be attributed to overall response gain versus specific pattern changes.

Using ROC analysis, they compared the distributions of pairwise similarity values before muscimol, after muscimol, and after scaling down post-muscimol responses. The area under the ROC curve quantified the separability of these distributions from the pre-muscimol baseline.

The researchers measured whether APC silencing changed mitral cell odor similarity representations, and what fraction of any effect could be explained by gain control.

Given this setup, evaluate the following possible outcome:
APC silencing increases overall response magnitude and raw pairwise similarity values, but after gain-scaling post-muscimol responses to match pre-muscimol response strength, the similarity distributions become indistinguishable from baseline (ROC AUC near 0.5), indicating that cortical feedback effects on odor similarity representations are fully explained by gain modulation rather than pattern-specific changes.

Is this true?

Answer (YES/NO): NO